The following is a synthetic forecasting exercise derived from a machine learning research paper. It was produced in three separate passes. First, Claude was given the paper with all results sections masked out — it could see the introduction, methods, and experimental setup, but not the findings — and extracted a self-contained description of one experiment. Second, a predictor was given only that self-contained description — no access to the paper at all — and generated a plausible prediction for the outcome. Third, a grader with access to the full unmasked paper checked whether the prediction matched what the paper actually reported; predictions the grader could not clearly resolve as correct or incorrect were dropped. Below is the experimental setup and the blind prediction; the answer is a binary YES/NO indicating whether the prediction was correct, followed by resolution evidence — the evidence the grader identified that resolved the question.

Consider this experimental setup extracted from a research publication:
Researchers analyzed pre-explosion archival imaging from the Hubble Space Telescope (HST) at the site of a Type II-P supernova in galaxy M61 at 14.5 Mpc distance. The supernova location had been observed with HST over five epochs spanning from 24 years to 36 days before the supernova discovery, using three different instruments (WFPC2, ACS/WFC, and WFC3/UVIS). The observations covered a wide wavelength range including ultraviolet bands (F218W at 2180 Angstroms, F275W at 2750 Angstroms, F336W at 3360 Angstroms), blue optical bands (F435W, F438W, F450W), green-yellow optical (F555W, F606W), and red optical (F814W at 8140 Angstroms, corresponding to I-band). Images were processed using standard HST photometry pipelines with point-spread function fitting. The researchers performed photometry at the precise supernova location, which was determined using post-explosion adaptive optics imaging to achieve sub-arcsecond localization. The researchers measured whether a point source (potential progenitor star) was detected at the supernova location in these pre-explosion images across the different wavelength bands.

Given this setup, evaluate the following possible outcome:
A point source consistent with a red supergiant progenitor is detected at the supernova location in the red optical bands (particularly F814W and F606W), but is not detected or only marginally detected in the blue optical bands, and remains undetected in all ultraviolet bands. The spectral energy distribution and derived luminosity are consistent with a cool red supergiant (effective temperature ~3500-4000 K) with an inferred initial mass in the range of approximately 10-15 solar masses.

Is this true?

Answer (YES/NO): NO